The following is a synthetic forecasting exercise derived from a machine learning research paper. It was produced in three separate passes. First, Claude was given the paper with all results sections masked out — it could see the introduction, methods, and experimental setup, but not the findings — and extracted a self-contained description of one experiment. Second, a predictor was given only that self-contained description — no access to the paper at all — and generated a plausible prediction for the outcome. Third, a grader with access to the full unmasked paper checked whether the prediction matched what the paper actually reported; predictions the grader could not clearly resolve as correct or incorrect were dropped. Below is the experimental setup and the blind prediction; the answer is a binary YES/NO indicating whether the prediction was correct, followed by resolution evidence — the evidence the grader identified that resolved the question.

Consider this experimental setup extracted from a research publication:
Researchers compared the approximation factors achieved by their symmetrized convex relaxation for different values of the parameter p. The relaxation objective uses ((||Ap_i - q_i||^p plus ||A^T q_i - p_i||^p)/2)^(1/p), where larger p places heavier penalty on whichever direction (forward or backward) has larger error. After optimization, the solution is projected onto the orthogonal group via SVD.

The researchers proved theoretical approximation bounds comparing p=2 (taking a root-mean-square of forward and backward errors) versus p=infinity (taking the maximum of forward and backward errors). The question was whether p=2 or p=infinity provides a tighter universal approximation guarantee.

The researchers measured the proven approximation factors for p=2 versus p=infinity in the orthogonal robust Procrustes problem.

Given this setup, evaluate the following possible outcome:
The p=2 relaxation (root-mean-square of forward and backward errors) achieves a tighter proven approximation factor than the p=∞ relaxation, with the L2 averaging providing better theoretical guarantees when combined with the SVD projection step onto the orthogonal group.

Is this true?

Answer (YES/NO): YES